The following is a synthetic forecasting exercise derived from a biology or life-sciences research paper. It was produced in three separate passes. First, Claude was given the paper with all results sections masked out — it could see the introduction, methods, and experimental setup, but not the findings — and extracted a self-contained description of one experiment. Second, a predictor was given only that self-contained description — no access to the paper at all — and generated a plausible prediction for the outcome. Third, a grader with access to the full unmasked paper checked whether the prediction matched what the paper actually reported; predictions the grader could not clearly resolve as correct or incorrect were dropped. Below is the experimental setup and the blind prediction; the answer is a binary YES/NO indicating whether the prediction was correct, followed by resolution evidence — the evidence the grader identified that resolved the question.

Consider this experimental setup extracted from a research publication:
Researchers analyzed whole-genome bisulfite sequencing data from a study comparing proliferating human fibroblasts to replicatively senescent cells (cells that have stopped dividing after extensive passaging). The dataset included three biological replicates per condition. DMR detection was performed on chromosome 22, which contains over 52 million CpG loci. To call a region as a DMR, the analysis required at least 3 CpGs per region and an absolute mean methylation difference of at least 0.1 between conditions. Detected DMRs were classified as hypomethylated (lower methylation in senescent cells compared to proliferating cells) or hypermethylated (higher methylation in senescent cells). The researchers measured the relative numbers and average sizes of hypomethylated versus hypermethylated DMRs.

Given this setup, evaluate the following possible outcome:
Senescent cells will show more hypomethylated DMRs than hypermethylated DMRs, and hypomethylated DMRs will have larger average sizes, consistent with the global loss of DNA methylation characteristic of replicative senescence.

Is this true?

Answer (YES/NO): YES